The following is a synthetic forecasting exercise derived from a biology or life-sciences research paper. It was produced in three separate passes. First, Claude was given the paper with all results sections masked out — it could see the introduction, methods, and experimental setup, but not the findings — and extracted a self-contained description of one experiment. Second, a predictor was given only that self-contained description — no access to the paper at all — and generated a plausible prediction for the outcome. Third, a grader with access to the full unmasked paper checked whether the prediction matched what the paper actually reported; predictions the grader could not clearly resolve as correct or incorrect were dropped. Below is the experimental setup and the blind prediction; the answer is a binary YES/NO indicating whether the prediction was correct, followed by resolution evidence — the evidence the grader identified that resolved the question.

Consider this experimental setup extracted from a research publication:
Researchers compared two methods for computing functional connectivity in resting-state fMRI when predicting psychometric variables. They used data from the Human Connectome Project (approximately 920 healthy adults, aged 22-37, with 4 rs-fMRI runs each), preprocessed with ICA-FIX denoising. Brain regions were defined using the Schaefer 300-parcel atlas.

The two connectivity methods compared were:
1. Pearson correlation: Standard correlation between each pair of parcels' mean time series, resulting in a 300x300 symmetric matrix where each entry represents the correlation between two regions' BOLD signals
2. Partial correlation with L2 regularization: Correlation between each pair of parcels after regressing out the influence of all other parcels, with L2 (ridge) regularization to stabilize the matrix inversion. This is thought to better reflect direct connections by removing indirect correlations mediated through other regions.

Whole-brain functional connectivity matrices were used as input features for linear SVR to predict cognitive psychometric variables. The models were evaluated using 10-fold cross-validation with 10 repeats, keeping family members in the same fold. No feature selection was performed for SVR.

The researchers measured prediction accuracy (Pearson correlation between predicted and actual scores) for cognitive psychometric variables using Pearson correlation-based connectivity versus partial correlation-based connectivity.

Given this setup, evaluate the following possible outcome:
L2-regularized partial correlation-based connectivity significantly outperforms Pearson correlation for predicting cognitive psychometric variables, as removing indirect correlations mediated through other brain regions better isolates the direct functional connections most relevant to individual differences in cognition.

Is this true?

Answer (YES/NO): NO